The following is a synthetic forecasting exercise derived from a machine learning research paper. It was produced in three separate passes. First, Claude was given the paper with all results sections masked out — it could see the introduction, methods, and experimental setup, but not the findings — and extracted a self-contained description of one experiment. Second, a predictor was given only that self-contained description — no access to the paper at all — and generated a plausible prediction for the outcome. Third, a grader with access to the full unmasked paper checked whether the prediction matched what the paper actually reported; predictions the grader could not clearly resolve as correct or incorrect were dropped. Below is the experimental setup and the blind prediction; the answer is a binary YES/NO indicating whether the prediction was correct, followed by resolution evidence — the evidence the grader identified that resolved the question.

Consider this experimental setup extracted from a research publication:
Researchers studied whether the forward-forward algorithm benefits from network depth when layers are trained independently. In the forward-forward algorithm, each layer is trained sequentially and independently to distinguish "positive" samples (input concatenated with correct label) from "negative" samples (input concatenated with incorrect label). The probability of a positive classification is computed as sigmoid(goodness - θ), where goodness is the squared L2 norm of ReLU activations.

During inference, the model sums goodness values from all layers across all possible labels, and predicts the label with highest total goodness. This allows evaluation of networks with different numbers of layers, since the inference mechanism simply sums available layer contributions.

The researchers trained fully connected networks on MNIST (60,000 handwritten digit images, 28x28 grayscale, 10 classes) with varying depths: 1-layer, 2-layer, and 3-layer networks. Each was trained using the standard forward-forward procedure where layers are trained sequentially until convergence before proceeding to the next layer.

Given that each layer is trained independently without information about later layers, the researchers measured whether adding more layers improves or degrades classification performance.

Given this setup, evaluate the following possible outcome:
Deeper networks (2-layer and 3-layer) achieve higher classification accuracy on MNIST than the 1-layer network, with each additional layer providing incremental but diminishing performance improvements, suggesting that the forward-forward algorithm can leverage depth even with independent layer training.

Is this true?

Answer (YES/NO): NO